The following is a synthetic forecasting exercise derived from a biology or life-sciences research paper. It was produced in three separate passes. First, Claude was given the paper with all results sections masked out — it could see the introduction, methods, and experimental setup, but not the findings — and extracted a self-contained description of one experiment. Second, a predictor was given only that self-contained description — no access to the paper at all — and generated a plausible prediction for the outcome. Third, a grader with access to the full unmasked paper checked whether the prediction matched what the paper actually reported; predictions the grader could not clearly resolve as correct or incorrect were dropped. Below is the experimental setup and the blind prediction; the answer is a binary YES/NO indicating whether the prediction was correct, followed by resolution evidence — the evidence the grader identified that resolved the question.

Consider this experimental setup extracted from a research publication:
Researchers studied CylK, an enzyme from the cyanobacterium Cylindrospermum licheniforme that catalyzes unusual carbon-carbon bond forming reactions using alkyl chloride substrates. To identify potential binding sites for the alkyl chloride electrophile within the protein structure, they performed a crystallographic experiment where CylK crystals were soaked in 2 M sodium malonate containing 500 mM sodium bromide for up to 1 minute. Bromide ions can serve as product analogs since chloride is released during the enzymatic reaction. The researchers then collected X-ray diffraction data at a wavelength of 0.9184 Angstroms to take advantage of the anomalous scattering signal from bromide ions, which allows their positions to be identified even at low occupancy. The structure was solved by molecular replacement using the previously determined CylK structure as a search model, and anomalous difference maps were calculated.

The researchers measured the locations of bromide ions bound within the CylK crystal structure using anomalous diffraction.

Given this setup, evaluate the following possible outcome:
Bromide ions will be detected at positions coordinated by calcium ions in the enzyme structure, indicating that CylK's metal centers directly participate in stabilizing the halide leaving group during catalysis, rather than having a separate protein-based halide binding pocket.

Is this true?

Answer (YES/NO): NO